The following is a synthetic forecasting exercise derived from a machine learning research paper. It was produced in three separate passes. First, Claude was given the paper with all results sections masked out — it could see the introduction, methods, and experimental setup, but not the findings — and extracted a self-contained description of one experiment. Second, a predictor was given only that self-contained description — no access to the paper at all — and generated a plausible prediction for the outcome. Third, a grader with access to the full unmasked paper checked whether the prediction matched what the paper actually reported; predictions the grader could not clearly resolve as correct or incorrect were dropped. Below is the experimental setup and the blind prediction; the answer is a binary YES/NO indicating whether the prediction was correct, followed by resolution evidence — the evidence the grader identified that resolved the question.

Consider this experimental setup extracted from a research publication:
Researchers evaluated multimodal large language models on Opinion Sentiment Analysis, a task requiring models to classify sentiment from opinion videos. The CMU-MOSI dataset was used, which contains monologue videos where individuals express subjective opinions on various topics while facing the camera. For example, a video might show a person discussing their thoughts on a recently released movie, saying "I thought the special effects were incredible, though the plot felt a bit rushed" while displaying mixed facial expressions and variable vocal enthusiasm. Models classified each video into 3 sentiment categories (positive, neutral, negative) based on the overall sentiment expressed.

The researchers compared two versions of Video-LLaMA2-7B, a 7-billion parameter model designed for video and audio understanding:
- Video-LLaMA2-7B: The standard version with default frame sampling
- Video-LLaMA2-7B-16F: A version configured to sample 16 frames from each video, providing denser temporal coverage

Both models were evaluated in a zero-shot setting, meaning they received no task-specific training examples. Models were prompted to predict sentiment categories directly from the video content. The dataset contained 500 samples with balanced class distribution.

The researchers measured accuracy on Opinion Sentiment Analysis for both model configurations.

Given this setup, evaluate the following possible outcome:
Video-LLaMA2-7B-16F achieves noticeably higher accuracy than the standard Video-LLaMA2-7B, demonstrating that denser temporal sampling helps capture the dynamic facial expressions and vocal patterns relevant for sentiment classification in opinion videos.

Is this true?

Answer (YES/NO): YES